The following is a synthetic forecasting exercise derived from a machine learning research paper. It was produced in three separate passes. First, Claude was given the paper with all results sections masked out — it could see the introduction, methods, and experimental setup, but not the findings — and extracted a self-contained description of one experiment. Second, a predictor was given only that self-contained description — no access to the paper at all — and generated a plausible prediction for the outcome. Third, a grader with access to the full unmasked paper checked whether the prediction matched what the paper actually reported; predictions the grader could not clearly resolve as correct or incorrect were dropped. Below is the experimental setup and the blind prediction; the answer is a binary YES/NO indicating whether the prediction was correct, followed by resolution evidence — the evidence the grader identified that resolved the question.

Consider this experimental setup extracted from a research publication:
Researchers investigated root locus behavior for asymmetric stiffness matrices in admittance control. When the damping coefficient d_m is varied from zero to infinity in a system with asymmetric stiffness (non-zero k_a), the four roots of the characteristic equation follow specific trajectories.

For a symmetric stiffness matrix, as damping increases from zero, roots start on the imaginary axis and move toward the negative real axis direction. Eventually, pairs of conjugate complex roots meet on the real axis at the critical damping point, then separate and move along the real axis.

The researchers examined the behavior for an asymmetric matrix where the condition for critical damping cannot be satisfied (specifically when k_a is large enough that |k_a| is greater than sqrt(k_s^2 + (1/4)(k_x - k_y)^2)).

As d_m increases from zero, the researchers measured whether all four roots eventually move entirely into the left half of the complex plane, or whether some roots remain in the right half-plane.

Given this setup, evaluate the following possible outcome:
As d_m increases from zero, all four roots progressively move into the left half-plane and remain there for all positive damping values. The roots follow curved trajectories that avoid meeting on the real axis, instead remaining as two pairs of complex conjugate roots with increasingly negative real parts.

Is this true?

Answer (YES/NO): NO